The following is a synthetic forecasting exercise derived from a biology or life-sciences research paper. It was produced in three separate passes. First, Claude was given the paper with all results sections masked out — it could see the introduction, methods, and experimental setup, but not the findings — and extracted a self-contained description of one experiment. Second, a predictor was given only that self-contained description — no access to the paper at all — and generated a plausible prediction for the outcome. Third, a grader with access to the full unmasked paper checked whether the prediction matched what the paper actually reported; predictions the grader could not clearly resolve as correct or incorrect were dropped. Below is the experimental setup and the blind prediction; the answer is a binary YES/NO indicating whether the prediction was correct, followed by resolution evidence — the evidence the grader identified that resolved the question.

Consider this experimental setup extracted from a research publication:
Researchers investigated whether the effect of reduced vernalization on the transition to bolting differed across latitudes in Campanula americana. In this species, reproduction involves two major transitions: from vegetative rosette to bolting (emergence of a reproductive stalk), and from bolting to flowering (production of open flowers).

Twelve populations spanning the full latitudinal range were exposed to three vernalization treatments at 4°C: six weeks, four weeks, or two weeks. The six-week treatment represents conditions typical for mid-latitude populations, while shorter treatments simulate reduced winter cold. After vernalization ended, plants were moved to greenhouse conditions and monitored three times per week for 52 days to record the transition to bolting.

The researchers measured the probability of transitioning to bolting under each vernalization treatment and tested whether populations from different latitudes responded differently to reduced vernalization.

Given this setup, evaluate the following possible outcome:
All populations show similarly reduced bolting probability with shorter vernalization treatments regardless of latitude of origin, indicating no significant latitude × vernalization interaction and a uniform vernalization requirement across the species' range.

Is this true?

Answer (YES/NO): NO